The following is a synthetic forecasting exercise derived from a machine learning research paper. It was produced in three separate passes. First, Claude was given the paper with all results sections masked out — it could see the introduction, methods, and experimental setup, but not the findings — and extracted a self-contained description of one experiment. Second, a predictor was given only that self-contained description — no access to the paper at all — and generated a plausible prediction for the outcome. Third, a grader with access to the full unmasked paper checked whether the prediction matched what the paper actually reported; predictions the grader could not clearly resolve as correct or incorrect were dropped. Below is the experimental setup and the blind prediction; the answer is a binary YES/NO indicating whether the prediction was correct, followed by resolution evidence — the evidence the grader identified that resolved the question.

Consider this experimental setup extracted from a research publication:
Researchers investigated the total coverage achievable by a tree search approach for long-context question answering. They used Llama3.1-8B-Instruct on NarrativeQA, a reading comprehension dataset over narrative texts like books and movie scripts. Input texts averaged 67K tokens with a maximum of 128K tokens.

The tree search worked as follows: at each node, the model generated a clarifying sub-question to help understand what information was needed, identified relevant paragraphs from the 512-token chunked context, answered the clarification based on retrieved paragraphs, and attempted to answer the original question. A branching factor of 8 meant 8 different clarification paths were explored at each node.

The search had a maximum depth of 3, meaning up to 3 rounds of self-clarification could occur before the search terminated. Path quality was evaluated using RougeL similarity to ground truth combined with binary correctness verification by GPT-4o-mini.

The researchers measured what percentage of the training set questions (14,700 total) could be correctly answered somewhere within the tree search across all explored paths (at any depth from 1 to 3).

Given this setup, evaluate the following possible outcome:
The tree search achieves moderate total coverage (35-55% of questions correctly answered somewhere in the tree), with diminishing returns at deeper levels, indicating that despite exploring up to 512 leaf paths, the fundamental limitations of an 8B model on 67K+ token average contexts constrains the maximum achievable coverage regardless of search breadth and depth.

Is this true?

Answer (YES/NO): NO